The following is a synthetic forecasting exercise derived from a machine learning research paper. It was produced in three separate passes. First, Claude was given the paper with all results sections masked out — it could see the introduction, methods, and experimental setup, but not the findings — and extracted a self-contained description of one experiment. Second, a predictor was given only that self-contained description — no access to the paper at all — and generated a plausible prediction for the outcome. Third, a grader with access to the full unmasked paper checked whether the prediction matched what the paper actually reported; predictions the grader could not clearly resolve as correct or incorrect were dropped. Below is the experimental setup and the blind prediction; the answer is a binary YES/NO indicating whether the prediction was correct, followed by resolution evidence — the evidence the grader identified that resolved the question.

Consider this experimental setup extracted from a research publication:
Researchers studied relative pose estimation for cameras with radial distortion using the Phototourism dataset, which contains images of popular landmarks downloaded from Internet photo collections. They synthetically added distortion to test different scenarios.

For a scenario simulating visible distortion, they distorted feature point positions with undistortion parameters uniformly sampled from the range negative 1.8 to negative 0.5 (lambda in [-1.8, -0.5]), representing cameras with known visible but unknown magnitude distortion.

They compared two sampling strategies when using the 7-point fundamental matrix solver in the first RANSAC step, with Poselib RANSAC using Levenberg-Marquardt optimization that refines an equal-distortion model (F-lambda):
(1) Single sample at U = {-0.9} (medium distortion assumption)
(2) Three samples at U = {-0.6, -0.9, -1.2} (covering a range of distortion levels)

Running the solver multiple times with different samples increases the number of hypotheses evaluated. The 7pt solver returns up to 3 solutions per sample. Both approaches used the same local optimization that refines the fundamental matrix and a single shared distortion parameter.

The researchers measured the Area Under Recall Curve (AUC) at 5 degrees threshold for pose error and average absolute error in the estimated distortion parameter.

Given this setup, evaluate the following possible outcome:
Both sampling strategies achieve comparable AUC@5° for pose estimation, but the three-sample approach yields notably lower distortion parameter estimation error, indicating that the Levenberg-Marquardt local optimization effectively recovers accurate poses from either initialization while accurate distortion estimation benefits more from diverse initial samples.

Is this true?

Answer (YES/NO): NO